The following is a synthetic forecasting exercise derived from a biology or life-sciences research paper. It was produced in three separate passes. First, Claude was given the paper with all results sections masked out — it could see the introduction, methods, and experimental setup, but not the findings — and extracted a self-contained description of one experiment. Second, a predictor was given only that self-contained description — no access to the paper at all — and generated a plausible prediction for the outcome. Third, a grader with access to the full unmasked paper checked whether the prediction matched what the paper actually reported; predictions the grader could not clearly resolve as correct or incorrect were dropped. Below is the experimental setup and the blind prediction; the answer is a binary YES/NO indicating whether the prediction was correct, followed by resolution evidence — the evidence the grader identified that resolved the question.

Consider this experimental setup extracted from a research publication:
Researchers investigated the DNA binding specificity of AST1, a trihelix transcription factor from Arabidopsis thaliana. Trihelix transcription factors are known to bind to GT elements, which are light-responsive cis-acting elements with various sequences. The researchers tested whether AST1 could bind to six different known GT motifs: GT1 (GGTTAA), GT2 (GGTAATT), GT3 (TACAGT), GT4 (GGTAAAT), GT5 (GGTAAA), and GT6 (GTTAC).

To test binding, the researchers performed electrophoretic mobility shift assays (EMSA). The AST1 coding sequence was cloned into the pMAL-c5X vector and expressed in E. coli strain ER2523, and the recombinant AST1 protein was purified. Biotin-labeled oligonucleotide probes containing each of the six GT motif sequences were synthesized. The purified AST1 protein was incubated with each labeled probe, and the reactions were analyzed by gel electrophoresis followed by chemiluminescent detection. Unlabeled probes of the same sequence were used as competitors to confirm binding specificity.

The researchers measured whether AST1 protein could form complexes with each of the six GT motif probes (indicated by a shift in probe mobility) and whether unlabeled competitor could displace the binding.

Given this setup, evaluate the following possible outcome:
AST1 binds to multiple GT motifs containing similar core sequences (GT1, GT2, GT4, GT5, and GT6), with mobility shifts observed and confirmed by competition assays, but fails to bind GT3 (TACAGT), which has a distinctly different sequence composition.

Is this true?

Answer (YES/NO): NO